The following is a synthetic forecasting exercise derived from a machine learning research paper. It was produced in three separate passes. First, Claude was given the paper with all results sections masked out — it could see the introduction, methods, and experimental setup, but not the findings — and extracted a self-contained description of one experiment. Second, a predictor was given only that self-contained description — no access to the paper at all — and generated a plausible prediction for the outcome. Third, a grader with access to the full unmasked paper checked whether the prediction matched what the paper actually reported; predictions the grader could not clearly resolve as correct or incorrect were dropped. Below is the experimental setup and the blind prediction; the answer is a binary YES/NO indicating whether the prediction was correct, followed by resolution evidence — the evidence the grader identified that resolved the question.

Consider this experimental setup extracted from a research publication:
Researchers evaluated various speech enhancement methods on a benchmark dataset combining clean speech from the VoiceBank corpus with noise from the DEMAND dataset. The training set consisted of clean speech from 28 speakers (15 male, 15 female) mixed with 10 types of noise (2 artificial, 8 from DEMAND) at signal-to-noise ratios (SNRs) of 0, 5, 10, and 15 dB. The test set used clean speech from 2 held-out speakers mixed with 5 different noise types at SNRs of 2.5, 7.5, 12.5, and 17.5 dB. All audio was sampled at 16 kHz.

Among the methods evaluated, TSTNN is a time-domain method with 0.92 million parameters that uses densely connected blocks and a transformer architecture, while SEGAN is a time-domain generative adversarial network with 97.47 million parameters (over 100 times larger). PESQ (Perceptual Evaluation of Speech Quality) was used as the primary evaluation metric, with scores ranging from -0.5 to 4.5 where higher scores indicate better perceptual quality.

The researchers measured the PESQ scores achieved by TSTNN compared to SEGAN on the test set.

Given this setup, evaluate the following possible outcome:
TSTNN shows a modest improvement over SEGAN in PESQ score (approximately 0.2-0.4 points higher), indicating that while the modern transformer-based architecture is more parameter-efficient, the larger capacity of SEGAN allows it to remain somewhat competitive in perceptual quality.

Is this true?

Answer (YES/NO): NO